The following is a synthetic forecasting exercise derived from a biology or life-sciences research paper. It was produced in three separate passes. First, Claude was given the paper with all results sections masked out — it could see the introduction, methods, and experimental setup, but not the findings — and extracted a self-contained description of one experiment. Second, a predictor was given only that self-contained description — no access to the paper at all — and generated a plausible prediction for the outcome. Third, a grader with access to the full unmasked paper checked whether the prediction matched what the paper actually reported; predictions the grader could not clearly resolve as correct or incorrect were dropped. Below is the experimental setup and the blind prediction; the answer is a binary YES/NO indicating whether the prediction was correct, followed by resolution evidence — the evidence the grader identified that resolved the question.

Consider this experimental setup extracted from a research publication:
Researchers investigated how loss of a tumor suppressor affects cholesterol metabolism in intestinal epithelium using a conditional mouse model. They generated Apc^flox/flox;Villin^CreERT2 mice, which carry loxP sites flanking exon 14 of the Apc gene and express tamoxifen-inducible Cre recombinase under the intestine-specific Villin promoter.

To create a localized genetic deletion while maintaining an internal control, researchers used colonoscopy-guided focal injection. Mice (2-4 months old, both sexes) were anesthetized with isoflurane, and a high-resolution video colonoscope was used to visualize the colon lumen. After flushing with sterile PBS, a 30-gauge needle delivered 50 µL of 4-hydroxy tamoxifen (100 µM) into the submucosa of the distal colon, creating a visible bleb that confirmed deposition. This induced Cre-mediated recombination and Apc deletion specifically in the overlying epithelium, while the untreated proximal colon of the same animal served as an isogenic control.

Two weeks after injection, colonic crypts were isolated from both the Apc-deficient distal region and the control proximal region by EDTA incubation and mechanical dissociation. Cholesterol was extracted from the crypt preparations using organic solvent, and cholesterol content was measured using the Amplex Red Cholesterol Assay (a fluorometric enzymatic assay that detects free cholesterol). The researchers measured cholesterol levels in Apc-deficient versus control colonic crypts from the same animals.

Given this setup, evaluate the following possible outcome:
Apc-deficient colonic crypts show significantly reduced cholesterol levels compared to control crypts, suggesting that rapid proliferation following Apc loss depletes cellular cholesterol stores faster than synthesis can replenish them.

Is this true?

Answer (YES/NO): NO